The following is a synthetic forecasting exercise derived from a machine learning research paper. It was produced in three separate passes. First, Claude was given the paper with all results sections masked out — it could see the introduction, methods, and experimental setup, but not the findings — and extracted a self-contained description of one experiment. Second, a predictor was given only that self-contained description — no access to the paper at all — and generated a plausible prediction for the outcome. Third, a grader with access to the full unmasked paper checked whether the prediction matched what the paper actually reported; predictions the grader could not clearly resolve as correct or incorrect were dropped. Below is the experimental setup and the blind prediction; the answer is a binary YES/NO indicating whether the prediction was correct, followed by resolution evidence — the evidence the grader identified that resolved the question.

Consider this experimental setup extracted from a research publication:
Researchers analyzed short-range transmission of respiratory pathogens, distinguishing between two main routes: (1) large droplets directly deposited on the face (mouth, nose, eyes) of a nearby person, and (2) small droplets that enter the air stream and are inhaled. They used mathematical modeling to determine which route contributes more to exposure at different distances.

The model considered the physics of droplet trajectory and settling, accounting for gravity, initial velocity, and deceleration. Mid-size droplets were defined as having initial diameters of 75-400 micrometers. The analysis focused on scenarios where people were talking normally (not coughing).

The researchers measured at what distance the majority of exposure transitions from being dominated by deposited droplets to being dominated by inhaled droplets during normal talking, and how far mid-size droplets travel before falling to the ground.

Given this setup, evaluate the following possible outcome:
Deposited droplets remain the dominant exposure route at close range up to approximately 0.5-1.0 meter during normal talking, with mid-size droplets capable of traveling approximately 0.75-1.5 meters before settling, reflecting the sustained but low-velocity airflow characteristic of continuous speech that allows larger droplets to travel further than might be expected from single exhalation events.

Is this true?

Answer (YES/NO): NO